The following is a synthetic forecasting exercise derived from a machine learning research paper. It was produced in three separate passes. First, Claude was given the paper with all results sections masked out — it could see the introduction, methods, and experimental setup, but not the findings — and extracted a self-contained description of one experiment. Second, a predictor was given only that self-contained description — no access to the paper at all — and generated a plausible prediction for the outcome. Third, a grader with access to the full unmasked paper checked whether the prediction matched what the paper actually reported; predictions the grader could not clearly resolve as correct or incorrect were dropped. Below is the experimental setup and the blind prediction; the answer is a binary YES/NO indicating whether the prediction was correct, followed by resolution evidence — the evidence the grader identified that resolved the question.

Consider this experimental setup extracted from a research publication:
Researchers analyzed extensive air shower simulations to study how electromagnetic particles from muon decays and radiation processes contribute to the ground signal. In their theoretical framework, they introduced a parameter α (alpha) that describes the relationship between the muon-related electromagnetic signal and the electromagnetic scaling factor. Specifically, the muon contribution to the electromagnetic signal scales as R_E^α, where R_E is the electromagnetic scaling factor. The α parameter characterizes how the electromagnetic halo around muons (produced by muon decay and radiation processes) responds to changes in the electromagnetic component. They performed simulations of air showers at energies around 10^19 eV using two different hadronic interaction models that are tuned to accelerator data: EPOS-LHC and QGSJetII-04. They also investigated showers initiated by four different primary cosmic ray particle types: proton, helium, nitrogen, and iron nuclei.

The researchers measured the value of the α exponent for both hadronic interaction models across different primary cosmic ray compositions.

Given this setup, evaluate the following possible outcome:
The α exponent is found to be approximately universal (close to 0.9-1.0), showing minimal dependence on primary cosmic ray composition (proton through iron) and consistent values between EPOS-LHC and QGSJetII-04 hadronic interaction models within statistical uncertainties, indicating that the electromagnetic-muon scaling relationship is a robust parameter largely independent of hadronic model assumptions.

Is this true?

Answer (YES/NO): YES